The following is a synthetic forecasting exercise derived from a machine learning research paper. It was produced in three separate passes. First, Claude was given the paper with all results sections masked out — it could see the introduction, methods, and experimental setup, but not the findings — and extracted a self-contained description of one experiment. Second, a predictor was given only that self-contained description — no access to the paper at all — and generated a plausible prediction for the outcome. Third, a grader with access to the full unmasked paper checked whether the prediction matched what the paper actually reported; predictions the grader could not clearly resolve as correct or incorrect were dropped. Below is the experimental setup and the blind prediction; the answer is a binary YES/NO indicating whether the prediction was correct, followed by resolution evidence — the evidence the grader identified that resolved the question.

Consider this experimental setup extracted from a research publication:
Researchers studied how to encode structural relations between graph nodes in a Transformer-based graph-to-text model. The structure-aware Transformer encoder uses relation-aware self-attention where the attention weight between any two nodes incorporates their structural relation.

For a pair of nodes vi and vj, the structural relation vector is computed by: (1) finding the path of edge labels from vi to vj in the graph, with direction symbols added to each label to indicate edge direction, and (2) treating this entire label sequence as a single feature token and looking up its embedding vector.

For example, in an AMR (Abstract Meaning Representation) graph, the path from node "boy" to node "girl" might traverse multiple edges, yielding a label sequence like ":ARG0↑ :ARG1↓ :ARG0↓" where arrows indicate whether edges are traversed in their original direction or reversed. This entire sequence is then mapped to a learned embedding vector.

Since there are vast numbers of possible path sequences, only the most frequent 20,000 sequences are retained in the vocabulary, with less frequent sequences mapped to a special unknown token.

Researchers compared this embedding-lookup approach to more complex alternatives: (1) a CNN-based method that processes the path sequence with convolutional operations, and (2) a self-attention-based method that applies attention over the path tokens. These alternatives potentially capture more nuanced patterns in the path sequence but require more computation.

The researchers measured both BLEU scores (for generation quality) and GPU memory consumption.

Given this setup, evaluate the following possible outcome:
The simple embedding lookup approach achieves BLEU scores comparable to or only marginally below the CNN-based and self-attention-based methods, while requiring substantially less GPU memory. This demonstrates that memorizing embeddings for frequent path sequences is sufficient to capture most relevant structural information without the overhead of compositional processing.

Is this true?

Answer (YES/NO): YES